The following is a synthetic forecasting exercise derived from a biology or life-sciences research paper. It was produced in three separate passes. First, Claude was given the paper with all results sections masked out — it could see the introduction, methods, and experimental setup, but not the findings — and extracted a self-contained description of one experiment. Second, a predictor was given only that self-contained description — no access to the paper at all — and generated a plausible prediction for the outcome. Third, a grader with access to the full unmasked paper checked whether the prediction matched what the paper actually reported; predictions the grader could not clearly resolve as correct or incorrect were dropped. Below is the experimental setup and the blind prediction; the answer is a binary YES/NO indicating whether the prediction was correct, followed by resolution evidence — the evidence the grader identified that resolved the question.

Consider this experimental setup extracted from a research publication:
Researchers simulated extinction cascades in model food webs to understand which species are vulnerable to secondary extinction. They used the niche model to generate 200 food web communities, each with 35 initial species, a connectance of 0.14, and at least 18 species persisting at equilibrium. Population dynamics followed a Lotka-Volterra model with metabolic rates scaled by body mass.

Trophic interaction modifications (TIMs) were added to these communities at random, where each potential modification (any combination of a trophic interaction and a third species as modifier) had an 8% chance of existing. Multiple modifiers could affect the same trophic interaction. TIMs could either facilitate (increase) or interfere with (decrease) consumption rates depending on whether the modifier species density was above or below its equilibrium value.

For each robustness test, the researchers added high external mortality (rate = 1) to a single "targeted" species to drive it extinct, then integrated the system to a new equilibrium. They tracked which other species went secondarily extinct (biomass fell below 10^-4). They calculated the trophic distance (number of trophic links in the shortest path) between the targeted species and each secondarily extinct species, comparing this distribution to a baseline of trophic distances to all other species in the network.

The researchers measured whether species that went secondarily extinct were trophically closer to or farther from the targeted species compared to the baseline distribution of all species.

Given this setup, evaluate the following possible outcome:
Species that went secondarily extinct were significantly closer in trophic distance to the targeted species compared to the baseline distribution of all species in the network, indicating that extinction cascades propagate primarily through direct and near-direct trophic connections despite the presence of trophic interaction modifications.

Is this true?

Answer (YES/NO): NO